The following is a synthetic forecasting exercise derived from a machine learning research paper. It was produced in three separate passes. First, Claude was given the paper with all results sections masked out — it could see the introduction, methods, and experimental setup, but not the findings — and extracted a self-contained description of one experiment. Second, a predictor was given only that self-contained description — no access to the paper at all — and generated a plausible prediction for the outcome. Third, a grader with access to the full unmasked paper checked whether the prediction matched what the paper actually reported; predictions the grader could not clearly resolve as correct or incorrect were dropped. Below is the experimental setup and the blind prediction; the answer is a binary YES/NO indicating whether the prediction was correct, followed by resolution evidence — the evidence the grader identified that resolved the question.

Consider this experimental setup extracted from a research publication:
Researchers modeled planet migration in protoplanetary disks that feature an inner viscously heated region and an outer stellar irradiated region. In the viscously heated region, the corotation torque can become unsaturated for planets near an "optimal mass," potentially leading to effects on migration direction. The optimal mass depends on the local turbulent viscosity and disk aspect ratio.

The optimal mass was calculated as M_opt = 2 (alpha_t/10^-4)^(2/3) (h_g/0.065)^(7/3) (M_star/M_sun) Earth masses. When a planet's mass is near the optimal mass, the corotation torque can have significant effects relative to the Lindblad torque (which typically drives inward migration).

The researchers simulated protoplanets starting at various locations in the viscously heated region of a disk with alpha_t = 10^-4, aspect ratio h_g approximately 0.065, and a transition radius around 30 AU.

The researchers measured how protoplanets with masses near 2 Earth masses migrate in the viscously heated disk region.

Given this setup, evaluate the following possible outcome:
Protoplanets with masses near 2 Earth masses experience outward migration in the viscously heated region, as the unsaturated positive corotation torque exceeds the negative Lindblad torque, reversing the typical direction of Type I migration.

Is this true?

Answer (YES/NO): YES